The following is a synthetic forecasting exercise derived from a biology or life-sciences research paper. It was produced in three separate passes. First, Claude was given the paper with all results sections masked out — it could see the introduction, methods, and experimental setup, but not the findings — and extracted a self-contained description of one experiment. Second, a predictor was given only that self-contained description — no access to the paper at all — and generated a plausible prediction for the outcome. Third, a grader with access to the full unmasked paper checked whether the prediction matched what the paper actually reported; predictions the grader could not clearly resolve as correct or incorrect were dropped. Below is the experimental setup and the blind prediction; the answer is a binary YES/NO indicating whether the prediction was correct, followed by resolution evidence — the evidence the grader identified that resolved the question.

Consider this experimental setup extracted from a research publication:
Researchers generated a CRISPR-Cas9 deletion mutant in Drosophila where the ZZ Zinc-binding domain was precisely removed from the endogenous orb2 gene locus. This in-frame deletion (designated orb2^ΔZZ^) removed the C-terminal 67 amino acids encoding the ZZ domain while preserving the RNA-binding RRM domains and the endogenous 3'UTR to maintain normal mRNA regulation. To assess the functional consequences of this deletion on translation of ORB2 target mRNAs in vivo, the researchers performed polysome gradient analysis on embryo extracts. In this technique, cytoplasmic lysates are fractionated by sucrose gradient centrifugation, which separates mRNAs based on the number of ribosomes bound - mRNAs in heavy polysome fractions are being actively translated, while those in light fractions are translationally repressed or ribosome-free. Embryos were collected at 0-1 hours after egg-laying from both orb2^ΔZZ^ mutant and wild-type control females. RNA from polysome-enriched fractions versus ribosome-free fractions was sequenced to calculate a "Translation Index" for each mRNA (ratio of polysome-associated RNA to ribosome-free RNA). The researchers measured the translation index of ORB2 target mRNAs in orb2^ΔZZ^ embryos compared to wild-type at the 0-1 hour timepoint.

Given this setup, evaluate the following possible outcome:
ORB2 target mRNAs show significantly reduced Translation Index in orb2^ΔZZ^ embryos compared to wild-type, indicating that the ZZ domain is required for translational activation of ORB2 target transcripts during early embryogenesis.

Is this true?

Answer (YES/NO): NO